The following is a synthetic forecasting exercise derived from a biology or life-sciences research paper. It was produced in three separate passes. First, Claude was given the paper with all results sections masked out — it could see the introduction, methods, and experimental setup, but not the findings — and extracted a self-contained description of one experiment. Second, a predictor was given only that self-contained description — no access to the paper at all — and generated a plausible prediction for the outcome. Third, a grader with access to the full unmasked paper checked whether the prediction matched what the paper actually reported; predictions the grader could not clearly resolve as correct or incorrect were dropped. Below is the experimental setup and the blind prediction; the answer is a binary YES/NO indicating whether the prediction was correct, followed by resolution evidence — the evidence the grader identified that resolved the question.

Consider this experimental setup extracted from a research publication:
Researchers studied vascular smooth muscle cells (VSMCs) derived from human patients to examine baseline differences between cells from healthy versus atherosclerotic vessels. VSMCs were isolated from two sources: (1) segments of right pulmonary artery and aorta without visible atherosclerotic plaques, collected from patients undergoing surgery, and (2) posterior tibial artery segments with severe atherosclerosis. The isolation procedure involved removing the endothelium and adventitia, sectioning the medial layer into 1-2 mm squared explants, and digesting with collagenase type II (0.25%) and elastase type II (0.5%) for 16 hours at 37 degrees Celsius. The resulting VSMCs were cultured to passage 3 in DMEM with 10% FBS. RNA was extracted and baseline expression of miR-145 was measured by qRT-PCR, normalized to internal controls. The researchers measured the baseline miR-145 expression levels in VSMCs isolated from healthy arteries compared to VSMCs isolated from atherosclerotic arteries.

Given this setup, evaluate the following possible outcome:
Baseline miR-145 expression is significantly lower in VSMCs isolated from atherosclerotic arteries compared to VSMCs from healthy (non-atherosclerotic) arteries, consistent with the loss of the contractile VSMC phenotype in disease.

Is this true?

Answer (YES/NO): YES